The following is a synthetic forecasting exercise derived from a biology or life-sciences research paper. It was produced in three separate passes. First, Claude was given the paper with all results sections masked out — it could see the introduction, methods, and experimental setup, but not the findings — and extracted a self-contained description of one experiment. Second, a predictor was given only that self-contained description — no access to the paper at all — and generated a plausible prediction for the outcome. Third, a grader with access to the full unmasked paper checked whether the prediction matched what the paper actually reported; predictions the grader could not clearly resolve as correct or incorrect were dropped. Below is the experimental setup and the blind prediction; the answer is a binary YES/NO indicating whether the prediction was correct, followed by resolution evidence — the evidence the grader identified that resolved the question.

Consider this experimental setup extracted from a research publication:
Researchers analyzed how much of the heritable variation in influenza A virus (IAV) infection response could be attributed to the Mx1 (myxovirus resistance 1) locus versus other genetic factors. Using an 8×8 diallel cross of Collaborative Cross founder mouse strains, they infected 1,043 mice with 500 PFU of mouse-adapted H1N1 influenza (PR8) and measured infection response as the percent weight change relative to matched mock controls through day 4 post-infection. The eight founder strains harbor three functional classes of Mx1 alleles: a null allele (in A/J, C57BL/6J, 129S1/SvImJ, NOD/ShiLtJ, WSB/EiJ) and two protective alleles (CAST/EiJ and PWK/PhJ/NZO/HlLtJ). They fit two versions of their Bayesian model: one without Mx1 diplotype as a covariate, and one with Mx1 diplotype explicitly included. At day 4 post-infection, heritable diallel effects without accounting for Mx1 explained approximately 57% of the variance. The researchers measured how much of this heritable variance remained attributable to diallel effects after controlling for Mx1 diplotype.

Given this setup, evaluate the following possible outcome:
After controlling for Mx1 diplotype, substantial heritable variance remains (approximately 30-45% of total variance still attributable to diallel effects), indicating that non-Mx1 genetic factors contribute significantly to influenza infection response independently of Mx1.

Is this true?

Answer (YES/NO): YES